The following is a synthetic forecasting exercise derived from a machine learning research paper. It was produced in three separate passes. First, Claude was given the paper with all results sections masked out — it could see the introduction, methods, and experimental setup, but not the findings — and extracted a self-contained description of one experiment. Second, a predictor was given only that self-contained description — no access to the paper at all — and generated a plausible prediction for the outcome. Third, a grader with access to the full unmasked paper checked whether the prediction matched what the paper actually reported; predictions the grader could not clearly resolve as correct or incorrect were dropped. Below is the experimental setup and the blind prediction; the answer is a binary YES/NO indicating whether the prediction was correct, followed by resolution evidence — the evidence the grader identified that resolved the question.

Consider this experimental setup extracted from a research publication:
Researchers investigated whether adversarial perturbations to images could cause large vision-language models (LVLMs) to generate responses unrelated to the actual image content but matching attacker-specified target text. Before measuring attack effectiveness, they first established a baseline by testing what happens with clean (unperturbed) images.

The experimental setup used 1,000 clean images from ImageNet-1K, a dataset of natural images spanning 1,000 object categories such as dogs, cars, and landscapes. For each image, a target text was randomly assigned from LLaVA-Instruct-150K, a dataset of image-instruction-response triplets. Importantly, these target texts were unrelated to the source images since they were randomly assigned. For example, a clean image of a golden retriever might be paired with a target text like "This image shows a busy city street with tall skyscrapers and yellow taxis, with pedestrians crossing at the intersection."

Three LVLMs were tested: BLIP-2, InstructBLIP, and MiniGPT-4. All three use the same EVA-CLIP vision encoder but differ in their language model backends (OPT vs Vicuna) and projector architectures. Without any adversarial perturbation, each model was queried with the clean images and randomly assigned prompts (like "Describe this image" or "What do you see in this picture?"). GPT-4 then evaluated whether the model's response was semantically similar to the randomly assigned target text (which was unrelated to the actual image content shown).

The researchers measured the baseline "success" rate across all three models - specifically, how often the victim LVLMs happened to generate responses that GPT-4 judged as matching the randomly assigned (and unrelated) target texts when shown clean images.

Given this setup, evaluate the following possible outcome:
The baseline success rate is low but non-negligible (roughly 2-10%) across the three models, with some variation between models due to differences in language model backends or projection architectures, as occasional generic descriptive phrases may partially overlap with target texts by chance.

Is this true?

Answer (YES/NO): NO